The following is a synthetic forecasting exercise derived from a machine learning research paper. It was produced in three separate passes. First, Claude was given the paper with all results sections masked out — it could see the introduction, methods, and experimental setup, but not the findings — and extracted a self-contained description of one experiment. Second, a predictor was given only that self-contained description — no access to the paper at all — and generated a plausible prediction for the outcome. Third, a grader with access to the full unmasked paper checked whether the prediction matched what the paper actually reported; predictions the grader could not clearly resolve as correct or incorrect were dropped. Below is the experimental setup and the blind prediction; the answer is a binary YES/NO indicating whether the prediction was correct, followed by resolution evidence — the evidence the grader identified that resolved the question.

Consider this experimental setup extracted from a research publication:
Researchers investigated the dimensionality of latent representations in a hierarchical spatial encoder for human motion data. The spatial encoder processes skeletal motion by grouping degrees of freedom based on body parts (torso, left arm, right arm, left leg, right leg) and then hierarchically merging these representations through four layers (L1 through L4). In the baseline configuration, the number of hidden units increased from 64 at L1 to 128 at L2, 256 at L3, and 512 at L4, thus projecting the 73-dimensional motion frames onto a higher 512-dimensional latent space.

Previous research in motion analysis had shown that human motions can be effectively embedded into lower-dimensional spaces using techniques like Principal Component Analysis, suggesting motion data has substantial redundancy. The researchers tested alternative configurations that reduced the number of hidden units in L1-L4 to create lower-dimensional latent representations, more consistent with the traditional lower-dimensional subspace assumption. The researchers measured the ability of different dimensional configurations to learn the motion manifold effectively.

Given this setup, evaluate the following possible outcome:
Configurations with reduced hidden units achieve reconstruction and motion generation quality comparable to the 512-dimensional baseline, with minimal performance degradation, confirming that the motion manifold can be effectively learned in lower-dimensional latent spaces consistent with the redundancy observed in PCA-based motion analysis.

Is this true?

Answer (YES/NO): NO